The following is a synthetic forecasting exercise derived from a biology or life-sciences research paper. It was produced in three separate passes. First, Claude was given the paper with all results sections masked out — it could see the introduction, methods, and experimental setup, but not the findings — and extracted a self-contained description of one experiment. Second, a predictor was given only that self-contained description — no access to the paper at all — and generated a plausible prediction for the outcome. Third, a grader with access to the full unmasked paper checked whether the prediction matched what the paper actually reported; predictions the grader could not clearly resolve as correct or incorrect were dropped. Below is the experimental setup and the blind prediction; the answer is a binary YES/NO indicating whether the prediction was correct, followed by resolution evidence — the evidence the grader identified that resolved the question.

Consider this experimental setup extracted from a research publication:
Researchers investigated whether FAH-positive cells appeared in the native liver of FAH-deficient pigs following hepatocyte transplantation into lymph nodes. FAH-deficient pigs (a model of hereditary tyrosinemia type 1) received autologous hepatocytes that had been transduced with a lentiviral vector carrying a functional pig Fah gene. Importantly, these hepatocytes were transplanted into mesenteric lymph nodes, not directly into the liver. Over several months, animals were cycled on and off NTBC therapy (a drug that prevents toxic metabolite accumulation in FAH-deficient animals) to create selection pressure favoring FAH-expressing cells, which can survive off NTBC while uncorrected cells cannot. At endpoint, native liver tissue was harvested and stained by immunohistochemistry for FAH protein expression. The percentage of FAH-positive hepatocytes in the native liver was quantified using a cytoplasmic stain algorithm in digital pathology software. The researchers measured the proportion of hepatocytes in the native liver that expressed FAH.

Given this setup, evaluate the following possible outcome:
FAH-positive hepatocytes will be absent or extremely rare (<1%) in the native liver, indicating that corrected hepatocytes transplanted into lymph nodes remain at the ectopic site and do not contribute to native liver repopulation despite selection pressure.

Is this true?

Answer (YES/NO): NO